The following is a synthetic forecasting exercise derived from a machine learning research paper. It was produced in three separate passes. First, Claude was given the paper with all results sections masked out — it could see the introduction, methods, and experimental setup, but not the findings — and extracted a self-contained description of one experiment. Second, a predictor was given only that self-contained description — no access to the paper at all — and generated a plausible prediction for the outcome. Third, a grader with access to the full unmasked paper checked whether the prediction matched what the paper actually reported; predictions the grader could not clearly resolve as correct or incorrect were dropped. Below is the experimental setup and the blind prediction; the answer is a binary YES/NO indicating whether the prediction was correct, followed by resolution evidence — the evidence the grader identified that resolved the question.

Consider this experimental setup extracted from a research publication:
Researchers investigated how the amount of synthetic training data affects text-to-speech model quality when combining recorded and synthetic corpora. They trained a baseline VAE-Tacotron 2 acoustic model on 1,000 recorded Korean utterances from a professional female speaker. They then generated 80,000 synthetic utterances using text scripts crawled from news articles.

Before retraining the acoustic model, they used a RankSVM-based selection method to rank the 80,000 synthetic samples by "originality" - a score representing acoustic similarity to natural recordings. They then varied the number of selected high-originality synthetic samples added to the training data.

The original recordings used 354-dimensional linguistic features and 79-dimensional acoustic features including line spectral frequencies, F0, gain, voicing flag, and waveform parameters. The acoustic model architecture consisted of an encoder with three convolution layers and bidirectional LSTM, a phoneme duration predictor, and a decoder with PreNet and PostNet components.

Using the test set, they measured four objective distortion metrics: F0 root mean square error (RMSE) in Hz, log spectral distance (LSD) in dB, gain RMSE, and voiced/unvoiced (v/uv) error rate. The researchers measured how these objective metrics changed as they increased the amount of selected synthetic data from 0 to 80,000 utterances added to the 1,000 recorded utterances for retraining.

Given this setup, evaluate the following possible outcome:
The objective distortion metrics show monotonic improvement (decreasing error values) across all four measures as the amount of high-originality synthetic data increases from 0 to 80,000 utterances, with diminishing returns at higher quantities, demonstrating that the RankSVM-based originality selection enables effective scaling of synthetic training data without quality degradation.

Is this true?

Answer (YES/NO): NO